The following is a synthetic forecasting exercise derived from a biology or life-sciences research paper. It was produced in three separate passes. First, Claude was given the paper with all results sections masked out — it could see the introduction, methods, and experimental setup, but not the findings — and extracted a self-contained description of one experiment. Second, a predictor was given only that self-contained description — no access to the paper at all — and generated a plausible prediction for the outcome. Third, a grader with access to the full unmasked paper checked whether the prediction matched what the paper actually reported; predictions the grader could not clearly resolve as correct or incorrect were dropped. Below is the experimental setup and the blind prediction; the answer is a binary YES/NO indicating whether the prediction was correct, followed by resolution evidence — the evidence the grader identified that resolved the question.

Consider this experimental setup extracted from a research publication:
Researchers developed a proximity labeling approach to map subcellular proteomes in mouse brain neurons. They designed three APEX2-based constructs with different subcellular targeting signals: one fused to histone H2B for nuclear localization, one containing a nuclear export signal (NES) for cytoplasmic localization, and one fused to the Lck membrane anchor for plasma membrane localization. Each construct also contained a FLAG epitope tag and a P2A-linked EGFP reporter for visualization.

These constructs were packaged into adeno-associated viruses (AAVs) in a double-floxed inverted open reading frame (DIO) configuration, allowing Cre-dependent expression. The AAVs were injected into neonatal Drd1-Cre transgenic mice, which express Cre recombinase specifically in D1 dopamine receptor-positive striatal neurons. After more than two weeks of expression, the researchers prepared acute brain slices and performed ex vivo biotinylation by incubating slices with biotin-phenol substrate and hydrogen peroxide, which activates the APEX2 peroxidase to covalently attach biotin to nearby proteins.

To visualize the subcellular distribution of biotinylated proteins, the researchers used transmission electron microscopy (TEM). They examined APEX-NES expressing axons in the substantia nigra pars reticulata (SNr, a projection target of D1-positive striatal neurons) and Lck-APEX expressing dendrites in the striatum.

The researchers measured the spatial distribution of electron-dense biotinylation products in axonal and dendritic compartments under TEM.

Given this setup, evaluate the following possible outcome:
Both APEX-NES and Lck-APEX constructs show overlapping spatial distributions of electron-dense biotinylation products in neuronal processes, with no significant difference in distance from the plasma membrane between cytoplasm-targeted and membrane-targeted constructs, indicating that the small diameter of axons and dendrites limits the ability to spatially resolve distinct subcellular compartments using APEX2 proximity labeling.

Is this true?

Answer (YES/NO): NO